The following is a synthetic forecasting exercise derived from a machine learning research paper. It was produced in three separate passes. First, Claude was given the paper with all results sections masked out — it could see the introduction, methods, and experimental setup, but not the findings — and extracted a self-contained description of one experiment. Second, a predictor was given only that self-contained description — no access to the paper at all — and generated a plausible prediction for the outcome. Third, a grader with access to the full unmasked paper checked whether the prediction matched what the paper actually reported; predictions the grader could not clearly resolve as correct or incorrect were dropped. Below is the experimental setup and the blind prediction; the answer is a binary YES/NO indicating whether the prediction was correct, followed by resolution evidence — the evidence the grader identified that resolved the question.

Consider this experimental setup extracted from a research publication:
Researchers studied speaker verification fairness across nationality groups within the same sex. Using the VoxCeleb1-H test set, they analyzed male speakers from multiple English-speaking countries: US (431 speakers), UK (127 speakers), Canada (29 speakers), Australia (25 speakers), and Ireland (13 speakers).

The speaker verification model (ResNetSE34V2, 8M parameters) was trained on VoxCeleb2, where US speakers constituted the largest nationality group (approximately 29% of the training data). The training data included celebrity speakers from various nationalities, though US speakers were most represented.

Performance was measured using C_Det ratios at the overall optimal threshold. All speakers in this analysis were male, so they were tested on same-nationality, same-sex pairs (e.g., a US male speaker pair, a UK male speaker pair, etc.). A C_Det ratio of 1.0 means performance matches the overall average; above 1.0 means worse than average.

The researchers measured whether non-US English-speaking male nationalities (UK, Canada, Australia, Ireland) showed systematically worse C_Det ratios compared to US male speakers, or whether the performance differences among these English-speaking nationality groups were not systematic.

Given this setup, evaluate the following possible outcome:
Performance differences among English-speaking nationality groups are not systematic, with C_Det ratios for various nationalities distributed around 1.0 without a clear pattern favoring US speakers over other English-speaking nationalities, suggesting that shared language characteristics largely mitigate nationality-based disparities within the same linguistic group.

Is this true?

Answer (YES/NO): NO